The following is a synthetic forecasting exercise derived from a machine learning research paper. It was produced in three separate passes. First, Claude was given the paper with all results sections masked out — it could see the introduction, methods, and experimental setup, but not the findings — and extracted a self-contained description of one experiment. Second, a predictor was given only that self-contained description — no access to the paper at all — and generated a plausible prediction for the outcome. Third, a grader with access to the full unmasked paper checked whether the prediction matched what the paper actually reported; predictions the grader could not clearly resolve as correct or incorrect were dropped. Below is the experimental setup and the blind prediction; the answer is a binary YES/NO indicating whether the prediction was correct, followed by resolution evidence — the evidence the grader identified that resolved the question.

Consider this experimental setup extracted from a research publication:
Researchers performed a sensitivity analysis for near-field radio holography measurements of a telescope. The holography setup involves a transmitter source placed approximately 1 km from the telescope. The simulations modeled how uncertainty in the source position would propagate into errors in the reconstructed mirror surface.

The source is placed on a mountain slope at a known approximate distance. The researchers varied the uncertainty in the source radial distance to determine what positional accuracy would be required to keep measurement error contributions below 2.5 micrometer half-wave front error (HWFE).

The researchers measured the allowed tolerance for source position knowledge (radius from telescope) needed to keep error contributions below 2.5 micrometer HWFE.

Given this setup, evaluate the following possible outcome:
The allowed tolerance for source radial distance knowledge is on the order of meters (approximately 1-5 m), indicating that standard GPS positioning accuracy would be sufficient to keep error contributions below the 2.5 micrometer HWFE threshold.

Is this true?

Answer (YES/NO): YES